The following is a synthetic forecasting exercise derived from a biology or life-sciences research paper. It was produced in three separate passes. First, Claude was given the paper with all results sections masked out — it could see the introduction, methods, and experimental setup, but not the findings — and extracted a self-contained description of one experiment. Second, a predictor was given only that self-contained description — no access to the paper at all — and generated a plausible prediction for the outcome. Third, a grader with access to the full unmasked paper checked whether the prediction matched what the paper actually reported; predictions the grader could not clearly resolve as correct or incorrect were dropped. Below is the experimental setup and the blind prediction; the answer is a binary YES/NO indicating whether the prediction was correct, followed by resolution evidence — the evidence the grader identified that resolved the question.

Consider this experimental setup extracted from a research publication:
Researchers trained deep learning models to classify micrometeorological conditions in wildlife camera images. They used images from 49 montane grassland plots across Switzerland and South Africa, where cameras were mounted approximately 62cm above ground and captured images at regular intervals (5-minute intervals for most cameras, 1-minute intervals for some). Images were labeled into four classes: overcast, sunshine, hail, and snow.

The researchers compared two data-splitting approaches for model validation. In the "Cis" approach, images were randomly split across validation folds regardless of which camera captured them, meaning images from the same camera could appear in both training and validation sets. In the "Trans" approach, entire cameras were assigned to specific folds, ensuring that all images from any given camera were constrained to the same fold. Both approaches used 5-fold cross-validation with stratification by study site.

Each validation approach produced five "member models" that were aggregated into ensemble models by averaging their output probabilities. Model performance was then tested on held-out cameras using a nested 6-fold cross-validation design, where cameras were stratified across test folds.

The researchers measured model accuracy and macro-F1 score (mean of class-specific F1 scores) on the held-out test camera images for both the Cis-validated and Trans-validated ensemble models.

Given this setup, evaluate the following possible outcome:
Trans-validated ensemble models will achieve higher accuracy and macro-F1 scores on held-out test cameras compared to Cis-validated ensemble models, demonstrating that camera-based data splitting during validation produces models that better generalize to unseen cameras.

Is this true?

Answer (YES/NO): NO